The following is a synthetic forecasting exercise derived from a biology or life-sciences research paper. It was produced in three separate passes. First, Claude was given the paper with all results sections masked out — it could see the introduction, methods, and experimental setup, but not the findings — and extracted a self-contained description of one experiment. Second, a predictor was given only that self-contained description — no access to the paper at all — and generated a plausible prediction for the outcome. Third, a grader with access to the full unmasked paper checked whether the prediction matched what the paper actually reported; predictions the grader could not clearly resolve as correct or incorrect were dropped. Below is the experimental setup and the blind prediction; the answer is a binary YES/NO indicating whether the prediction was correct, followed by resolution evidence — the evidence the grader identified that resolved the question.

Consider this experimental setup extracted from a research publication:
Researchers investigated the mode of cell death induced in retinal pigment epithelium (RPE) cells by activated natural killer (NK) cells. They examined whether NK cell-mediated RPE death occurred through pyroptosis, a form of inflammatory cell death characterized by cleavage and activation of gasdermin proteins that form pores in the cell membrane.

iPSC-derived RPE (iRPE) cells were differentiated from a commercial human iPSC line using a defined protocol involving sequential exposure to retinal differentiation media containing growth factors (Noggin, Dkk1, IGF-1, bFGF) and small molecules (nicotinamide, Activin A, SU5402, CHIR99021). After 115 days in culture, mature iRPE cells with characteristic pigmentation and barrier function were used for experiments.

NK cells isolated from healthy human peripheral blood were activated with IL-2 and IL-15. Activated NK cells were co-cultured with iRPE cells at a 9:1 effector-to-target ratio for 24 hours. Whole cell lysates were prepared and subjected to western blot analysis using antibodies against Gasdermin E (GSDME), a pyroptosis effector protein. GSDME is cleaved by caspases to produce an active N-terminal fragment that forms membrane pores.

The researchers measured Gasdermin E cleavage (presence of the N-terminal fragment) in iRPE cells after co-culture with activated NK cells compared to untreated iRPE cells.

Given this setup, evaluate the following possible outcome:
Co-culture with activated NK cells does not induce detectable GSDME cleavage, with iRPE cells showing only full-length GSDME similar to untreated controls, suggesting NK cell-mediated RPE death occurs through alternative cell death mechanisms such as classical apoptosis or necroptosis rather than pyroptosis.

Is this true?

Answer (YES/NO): NO